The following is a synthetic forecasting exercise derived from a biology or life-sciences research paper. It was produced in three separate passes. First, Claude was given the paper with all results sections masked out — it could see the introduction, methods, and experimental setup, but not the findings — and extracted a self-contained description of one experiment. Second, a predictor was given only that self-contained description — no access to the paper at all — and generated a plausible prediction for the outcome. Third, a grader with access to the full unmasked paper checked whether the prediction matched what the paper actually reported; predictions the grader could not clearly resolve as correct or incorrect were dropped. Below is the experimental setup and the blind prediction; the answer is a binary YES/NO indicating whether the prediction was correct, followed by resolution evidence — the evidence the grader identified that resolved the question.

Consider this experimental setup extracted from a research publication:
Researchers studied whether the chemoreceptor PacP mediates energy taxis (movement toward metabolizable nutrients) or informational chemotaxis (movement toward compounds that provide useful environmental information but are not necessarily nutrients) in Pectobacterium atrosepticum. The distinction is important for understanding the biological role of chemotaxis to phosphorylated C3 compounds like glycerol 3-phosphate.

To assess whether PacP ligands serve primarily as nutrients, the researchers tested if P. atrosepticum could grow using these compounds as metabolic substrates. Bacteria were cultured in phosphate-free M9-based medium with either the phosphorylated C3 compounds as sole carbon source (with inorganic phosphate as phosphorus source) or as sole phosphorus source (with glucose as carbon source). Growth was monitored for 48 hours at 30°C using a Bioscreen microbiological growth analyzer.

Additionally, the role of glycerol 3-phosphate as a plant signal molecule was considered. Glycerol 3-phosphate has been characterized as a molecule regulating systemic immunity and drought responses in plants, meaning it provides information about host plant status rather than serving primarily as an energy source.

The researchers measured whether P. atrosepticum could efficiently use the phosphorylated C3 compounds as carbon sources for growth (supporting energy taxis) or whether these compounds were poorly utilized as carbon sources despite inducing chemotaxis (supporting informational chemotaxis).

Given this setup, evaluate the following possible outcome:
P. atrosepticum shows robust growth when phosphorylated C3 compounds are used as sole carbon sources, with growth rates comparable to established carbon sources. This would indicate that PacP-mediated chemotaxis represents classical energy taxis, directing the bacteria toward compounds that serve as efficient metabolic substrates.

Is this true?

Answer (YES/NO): NO